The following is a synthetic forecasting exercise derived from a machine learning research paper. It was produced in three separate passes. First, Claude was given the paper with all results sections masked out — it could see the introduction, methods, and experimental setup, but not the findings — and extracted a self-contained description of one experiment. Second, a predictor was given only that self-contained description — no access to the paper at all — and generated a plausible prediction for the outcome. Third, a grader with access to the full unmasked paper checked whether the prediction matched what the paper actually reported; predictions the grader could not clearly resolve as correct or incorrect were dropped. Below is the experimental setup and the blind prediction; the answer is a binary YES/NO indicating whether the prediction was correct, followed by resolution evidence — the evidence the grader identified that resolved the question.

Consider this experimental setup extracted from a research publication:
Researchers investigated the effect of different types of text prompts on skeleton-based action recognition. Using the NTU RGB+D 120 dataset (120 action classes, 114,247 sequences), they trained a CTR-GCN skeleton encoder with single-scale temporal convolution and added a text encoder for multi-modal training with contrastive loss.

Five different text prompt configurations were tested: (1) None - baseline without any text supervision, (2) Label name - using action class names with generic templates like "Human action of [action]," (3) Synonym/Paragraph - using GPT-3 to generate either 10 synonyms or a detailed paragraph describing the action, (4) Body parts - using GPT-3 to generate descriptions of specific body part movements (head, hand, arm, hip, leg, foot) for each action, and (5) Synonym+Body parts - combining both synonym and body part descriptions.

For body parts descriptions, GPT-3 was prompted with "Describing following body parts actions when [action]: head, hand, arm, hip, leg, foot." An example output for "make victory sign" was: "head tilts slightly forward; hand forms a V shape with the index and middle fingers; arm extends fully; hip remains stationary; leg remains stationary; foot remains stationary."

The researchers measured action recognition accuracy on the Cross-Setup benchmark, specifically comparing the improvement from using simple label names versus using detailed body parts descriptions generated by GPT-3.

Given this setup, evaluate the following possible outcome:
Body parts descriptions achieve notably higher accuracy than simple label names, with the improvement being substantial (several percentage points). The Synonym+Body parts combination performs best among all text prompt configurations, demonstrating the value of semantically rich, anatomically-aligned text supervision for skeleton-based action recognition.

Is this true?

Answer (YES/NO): NO